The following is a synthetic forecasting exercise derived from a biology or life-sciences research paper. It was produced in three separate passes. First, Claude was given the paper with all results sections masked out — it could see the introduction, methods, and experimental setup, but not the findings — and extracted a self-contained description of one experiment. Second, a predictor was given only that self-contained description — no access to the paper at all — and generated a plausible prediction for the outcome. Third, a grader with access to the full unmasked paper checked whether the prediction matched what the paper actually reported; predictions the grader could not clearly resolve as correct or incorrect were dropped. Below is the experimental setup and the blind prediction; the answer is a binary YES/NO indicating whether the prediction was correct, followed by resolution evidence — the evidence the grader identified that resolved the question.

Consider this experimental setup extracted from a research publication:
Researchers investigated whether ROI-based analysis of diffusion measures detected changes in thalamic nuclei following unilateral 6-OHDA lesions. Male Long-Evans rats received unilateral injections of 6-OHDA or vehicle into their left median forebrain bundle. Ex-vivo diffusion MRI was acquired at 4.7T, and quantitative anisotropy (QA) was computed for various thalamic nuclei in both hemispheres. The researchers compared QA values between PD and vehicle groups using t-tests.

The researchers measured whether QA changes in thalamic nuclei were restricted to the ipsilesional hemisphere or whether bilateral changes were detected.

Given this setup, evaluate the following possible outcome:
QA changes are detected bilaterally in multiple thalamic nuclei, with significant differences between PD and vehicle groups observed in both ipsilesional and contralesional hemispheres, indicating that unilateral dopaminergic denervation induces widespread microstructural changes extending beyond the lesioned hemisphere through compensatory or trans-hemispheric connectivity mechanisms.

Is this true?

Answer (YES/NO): YES